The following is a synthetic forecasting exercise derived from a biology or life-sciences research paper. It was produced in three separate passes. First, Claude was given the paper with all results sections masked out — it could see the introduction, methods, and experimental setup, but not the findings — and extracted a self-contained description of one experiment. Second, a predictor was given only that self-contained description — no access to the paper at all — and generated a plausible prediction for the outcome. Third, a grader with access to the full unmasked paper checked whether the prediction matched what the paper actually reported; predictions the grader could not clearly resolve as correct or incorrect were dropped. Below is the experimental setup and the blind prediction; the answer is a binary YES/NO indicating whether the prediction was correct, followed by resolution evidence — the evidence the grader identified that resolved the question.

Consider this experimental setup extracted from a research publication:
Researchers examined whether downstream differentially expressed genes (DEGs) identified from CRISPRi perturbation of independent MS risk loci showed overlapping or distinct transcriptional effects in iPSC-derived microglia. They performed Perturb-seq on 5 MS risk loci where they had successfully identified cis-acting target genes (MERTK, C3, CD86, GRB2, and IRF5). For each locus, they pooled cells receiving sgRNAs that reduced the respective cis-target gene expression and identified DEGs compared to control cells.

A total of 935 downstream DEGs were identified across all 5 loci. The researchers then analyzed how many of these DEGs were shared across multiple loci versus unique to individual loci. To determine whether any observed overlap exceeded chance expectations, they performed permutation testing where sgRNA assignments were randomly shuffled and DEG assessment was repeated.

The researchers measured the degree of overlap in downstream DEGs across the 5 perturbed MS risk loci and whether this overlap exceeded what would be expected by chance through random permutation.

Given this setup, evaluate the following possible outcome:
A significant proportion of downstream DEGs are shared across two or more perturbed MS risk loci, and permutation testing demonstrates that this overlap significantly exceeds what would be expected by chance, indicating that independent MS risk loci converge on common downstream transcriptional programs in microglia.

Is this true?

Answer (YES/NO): YES